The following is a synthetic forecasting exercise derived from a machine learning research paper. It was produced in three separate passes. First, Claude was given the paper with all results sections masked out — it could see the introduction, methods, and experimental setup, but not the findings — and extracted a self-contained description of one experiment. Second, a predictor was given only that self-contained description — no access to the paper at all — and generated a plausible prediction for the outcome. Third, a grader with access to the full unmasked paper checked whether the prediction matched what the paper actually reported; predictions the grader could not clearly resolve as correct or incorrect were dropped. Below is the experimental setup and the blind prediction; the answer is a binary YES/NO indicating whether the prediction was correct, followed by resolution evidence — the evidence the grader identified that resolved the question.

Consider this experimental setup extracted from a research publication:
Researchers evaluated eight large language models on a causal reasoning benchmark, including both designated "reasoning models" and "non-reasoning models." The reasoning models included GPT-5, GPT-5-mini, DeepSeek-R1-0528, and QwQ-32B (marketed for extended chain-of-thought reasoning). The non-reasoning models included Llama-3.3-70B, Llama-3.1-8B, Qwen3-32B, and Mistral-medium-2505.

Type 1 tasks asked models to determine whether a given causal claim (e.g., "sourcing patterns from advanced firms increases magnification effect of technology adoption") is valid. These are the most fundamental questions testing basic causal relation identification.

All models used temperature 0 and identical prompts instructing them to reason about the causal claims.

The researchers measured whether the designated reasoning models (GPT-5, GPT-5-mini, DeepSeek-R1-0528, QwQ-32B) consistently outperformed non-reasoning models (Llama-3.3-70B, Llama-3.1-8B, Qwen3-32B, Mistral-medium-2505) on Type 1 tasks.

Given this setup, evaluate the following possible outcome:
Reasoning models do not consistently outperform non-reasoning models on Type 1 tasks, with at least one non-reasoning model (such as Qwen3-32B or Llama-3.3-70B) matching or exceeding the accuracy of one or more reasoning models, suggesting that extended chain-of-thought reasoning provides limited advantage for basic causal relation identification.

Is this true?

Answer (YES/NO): YES